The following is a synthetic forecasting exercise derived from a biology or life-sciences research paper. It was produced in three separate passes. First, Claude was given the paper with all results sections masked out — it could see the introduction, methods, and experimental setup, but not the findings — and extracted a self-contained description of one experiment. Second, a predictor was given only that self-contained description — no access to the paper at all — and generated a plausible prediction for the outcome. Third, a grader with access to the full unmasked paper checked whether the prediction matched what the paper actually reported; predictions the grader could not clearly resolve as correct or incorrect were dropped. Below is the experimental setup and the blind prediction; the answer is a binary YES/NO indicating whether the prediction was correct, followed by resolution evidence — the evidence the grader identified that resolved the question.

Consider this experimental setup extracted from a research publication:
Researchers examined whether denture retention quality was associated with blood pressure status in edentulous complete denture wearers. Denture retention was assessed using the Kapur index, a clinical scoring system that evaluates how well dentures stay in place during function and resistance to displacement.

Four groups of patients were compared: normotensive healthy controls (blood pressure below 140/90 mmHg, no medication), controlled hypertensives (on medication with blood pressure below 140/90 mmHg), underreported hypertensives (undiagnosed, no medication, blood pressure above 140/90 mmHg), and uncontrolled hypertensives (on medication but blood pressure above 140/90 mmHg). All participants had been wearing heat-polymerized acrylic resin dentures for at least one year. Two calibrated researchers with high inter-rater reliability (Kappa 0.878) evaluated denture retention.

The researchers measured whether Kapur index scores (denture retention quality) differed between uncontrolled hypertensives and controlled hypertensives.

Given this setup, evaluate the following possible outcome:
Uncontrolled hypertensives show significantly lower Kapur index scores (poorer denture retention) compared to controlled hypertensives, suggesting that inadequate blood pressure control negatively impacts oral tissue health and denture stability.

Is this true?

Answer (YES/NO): NO